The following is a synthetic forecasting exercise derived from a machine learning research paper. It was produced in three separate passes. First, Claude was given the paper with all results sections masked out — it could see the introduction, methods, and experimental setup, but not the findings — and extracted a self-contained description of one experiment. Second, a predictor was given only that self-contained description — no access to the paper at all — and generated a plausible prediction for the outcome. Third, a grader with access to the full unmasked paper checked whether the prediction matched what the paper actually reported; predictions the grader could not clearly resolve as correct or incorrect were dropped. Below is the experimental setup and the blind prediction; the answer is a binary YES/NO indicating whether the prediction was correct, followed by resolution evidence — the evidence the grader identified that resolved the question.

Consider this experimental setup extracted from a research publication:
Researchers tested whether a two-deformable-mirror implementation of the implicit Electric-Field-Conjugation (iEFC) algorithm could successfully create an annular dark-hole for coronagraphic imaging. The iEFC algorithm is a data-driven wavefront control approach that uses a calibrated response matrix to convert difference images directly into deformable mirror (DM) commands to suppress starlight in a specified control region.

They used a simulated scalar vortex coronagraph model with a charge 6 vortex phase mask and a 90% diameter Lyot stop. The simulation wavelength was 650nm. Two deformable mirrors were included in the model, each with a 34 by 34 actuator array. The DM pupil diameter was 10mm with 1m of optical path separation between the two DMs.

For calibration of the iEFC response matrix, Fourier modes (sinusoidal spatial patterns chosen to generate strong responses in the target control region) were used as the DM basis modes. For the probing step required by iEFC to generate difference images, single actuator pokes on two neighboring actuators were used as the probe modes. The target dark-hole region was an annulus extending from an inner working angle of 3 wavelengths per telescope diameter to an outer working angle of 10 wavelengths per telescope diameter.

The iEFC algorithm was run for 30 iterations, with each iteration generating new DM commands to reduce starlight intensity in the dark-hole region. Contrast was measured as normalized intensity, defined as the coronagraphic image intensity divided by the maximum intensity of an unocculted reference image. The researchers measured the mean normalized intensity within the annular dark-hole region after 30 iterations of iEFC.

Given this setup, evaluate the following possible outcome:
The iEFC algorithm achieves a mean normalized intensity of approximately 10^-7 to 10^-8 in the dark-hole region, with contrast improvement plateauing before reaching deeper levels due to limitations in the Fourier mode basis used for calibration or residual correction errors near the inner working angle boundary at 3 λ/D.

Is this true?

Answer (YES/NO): NO